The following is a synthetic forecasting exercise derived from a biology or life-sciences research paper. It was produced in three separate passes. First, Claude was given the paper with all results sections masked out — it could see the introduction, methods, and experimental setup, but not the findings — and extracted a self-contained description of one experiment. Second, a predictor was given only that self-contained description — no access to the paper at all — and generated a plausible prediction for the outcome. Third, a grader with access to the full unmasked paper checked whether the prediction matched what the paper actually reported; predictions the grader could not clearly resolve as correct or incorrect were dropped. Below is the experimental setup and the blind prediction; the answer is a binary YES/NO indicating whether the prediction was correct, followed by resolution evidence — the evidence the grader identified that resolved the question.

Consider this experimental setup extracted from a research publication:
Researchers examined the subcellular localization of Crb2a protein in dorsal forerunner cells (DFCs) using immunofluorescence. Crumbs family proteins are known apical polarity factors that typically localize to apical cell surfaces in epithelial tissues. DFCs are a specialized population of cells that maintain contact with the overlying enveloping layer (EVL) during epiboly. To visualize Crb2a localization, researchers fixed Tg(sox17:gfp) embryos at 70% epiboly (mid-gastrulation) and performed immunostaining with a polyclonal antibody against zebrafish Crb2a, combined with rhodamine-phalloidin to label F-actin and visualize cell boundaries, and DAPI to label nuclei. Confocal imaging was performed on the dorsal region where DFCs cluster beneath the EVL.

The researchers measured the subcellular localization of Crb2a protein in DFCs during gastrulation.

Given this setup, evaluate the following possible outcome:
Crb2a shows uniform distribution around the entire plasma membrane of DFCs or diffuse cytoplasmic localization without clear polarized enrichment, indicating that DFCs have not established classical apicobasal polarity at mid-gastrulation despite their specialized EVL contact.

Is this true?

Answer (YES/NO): NO